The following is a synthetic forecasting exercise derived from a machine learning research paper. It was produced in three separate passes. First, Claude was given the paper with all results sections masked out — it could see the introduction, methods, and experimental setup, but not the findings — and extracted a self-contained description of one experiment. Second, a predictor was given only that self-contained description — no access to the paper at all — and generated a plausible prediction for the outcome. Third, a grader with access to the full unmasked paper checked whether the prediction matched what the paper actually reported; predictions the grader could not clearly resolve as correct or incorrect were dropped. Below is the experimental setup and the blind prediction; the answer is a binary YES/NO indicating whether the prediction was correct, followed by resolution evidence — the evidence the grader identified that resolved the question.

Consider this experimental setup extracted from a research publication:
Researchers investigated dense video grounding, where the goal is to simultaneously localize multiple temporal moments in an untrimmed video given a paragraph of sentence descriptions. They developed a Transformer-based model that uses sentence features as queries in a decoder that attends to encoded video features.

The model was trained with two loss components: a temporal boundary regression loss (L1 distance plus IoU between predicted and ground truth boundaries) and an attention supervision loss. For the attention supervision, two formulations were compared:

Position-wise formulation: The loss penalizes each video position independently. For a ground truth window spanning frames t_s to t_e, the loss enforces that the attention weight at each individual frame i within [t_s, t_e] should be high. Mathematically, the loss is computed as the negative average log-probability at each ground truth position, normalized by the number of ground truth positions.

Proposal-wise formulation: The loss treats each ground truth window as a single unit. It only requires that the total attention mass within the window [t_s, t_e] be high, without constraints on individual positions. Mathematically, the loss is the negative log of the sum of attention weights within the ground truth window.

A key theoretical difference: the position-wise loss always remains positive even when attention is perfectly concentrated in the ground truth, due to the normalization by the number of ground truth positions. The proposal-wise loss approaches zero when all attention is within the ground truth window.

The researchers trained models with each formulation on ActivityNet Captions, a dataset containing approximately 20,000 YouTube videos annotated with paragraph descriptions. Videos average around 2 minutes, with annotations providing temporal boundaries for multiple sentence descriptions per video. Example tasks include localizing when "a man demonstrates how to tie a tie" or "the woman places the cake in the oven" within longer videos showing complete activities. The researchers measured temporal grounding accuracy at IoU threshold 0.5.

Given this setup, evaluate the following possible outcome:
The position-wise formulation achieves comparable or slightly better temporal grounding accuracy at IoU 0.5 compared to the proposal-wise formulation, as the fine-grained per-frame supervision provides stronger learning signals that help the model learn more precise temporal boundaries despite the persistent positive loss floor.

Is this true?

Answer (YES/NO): NO